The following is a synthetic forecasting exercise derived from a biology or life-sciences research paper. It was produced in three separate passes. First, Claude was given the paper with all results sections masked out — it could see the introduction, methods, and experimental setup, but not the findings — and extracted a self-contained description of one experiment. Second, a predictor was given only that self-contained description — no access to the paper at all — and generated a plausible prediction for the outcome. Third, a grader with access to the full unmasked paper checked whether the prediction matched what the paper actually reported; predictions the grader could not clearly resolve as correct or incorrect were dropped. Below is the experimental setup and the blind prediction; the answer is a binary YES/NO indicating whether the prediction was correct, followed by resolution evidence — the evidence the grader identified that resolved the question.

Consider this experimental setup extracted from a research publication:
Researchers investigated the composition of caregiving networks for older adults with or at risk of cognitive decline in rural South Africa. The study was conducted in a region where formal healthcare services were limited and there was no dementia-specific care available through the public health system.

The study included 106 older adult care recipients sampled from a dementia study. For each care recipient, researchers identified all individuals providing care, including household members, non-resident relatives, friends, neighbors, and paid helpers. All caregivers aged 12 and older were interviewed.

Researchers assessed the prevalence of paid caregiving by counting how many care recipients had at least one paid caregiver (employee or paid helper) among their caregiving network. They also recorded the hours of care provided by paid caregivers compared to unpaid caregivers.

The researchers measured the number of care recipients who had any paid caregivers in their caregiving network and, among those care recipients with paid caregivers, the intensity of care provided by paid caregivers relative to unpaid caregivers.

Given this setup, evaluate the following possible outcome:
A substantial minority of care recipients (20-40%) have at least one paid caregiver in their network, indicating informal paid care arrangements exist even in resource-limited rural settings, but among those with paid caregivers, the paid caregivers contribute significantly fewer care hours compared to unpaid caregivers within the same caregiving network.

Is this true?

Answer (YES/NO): NO